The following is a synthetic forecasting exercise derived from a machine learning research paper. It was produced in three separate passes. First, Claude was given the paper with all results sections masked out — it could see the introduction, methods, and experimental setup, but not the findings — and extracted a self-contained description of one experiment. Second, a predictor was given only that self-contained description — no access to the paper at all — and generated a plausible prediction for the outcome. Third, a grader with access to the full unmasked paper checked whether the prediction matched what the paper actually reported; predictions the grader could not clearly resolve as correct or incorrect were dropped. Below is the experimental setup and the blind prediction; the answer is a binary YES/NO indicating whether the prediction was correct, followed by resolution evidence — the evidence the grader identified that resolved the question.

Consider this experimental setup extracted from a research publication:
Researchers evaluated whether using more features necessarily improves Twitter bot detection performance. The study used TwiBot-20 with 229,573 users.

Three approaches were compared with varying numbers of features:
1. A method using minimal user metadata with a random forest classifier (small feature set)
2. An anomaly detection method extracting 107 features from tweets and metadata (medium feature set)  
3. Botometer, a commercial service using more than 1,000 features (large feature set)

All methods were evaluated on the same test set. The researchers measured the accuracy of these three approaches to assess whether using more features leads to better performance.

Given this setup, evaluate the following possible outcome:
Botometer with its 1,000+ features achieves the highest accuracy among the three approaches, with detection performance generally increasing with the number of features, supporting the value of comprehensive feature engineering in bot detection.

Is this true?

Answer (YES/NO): NO